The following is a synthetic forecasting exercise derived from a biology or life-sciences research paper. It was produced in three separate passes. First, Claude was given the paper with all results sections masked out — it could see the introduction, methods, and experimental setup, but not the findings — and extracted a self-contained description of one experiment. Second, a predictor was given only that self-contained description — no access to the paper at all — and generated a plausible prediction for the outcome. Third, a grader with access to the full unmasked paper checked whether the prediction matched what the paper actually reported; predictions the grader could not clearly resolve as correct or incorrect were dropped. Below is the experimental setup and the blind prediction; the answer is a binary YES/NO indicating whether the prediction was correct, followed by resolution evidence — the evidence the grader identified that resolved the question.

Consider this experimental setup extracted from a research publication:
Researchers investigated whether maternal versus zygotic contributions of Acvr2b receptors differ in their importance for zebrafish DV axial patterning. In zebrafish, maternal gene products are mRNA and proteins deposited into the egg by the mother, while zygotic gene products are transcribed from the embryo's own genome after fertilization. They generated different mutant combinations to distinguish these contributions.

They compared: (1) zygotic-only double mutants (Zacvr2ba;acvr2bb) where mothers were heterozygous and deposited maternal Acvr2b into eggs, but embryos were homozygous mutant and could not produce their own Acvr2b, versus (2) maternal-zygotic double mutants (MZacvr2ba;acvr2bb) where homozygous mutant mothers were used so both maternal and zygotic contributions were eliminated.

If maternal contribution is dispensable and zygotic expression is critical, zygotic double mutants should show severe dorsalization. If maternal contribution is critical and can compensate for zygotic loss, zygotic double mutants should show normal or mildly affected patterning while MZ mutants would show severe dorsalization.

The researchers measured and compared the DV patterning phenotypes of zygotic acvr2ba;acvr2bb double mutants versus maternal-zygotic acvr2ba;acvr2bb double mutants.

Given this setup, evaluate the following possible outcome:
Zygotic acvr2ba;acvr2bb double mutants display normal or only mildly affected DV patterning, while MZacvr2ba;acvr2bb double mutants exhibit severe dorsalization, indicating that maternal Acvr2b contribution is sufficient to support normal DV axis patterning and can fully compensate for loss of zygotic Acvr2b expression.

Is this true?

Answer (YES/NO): NO